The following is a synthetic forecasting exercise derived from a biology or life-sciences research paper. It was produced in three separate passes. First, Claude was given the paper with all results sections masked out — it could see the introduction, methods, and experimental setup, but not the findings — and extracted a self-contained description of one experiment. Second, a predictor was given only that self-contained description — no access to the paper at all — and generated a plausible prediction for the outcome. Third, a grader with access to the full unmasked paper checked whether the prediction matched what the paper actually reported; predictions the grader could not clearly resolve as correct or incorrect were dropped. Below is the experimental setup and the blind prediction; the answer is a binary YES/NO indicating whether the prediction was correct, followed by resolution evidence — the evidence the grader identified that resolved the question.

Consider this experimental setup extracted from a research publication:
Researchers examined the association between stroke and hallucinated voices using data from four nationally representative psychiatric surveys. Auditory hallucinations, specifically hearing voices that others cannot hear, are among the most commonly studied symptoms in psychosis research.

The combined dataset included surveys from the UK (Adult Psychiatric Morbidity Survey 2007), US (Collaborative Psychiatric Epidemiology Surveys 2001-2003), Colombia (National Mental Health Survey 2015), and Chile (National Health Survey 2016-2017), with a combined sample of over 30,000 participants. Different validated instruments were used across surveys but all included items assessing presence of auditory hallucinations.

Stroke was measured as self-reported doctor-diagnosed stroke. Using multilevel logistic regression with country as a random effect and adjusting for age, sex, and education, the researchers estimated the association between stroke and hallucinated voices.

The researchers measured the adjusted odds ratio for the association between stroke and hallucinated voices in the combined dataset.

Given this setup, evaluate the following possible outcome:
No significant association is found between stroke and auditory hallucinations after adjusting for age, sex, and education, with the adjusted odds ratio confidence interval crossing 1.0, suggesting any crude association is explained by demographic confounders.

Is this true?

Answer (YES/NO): NO